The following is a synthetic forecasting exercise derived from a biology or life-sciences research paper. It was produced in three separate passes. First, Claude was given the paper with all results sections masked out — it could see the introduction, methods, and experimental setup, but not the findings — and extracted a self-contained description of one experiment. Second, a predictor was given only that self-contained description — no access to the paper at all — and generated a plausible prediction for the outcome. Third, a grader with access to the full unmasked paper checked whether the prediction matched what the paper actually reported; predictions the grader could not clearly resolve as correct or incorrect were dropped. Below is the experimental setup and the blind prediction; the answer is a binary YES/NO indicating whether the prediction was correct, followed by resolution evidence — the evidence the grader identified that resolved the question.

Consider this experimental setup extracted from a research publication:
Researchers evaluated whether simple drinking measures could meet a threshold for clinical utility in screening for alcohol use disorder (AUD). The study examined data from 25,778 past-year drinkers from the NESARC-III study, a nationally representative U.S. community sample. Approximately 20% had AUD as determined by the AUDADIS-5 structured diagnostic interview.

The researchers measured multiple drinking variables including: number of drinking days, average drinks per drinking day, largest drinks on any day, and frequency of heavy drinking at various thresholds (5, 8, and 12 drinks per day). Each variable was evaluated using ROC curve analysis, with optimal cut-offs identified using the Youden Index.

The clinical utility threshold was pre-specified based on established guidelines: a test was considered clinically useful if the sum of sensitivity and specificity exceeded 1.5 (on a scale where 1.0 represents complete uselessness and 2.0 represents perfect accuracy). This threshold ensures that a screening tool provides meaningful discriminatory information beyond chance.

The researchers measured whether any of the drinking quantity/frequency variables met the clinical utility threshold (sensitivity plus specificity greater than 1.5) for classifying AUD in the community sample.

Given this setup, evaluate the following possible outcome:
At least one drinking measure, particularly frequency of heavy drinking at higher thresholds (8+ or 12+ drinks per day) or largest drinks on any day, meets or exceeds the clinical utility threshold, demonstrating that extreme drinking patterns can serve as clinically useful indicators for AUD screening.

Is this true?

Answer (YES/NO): NO